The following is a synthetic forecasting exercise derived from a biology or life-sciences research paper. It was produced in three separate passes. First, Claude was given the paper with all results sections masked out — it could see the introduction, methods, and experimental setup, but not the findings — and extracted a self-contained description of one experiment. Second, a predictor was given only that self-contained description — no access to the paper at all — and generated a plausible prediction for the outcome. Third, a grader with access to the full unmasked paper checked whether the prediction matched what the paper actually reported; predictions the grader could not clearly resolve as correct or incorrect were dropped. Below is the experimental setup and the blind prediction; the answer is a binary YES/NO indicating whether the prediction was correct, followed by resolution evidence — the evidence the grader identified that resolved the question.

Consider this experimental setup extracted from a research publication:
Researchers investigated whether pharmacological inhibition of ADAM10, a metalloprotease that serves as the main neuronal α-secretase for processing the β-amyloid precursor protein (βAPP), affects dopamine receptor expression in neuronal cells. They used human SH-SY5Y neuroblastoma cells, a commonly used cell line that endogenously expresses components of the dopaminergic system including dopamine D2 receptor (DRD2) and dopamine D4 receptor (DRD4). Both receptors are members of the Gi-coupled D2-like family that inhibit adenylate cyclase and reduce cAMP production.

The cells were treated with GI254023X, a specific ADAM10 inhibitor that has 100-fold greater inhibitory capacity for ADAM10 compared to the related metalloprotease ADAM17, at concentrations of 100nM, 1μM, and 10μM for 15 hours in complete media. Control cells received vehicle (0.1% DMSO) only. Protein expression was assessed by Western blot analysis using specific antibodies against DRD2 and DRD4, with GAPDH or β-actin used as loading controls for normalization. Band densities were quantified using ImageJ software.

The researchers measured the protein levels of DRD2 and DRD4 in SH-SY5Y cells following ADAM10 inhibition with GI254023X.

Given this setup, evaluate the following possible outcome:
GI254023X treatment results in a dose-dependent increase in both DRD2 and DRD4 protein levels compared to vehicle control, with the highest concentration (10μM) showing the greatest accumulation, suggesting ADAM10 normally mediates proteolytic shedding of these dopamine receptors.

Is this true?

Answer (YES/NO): NO